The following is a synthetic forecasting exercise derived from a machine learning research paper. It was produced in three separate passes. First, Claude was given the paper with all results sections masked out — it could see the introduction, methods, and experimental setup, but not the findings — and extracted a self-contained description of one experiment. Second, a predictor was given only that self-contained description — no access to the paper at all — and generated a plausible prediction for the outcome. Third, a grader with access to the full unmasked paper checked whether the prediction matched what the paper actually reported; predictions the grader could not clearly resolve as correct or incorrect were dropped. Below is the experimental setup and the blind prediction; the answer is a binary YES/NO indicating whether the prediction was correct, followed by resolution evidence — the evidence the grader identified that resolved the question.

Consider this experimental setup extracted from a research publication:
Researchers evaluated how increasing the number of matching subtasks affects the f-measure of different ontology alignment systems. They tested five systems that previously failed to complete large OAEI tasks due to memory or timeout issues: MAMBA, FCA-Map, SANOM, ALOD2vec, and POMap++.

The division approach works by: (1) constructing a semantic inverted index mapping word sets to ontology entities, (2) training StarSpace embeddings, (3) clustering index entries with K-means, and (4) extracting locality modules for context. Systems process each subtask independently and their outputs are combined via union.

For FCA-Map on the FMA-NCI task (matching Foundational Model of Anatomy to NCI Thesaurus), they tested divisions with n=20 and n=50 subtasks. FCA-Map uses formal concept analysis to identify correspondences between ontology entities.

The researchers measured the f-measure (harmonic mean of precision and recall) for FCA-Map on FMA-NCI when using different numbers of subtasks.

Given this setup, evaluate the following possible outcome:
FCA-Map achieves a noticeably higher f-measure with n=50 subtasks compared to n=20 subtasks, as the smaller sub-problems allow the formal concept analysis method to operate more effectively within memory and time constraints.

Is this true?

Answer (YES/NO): NO